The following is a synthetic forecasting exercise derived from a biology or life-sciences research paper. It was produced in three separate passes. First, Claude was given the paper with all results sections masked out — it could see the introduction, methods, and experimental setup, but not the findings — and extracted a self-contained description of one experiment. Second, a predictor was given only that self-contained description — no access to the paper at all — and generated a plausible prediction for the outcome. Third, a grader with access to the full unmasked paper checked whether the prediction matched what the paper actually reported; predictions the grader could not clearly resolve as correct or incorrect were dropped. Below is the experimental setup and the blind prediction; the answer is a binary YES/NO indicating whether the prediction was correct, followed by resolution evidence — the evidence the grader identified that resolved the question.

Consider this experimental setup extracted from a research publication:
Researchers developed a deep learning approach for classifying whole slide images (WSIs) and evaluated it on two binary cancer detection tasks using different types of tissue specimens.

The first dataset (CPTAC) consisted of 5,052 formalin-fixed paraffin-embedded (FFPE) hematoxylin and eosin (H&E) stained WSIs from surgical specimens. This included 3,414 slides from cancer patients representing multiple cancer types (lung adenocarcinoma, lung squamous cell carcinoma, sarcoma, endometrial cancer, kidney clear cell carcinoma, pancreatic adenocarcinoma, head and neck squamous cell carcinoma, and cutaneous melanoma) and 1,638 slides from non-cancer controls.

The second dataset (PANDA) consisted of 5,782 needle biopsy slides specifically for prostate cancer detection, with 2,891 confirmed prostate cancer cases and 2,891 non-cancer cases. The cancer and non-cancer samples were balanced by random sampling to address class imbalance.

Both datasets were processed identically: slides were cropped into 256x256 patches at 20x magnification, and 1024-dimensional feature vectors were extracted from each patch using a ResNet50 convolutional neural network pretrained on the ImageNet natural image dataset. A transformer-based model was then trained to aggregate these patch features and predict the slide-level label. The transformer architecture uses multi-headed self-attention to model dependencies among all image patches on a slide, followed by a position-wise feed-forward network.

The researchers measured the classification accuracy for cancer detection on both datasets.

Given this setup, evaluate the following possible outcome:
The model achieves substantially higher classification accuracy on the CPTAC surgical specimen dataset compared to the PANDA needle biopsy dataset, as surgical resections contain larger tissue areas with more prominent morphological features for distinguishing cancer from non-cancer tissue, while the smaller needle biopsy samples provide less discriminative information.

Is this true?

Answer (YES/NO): NO